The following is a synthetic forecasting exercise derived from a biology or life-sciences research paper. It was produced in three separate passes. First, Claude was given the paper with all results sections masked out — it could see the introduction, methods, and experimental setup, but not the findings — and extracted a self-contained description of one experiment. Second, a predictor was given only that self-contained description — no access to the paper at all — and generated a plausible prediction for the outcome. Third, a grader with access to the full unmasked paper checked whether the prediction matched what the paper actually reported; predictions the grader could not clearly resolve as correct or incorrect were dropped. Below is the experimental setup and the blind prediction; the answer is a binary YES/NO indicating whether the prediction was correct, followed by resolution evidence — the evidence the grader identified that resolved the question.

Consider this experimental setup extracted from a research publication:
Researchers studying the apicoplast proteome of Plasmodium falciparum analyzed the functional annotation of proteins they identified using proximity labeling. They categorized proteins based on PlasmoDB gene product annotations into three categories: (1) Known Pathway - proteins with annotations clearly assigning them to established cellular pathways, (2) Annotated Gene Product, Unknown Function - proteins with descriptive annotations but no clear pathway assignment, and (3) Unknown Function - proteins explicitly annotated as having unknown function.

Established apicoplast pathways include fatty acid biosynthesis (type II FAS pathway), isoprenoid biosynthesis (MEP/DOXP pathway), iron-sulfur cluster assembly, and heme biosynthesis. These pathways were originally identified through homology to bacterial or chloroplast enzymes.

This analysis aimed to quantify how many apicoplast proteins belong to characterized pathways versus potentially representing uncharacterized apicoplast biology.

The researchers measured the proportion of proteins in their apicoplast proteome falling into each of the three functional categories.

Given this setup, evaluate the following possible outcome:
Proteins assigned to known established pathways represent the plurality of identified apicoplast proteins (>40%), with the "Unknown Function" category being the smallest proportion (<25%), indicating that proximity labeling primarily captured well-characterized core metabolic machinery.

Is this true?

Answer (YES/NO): NO